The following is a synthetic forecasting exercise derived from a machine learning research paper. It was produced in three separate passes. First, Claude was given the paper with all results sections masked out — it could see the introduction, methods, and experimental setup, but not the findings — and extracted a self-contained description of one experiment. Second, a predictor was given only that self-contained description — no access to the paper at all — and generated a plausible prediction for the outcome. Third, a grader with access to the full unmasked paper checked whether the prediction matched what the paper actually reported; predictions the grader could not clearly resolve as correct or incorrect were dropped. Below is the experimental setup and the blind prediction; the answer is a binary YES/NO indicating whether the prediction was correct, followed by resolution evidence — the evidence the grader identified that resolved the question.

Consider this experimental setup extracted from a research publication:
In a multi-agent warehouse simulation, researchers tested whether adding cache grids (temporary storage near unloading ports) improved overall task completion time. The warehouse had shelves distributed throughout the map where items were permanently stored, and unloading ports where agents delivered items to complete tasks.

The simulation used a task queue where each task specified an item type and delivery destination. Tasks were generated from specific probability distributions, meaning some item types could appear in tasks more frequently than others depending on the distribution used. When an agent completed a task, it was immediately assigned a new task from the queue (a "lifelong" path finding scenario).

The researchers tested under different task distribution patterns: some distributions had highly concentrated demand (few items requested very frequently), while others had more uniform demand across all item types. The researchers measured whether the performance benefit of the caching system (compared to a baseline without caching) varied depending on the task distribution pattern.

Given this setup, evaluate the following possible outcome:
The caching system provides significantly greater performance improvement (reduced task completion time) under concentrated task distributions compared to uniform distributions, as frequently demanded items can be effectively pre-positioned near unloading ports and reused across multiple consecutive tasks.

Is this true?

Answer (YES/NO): YES